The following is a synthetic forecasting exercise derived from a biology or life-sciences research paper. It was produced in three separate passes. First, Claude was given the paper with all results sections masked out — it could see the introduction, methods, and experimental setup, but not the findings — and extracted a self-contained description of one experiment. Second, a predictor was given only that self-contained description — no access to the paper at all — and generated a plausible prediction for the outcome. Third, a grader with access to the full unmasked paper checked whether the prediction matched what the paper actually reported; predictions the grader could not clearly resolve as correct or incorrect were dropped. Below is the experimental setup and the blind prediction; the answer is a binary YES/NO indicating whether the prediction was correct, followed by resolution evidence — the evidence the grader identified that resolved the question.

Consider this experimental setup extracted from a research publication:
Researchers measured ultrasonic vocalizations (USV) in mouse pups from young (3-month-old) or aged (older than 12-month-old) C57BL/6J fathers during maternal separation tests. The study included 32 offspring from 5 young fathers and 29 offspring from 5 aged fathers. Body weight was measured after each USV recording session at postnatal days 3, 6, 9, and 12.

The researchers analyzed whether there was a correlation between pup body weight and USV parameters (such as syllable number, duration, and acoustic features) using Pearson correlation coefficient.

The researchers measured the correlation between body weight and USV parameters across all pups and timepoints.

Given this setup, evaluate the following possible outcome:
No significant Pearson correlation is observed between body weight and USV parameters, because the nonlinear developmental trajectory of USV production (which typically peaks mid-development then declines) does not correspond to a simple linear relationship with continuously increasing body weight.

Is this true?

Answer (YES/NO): NO